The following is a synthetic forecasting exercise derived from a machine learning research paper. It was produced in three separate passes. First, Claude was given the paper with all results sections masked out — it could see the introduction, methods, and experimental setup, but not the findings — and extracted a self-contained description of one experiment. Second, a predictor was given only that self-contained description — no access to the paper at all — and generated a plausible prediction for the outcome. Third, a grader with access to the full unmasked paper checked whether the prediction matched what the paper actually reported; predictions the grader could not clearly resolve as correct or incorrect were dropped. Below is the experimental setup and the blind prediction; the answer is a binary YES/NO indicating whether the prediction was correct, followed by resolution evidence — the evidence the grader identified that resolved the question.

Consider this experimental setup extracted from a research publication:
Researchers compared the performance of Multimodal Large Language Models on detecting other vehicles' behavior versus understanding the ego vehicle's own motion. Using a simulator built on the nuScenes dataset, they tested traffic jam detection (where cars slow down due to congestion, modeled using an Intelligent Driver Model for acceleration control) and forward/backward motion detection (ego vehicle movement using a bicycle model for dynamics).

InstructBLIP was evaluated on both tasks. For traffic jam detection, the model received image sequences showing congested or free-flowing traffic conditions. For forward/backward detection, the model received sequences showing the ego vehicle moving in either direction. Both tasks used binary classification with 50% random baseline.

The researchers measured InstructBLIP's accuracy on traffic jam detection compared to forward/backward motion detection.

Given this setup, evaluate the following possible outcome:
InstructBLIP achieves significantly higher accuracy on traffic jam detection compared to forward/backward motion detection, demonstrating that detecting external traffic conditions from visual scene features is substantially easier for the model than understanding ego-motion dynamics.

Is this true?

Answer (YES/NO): YES